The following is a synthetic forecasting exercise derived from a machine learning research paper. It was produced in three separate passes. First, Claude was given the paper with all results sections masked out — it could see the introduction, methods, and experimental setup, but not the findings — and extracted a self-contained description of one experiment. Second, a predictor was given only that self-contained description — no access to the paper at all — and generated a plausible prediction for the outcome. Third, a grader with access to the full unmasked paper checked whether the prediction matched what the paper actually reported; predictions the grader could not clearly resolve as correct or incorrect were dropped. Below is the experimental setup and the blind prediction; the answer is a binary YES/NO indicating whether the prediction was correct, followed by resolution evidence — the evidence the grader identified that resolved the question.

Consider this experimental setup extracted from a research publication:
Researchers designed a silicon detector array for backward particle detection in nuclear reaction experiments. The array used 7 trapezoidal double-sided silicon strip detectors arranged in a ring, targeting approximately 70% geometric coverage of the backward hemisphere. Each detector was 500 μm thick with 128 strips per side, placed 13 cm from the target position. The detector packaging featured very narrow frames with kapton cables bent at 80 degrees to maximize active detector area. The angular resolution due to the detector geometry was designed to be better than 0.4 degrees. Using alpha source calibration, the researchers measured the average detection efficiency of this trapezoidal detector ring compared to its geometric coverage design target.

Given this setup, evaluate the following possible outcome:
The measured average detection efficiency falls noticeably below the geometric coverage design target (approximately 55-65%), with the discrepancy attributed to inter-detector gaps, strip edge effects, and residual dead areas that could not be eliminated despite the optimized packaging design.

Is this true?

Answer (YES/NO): NO